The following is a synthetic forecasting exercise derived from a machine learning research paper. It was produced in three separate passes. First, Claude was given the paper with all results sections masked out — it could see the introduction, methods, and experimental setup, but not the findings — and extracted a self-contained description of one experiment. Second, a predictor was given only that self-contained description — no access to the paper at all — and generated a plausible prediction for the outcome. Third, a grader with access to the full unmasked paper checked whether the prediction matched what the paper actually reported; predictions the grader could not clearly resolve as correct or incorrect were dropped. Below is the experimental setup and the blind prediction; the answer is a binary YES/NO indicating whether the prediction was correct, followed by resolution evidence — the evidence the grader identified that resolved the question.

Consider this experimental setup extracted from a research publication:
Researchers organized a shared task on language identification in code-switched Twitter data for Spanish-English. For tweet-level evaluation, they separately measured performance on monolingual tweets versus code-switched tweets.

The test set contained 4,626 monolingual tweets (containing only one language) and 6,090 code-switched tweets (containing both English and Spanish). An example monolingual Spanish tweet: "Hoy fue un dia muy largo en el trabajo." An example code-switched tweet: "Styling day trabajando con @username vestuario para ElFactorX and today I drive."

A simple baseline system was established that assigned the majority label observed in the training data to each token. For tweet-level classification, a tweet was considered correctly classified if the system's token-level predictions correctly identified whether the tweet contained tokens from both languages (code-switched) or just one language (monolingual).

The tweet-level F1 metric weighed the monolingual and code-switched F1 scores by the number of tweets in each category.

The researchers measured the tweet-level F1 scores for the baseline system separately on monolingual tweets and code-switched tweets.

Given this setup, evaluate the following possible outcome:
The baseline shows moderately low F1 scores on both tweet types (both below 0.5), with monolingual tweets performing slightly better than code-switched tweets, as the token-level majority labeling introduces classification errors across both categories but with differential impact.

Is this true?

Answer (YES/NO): NO